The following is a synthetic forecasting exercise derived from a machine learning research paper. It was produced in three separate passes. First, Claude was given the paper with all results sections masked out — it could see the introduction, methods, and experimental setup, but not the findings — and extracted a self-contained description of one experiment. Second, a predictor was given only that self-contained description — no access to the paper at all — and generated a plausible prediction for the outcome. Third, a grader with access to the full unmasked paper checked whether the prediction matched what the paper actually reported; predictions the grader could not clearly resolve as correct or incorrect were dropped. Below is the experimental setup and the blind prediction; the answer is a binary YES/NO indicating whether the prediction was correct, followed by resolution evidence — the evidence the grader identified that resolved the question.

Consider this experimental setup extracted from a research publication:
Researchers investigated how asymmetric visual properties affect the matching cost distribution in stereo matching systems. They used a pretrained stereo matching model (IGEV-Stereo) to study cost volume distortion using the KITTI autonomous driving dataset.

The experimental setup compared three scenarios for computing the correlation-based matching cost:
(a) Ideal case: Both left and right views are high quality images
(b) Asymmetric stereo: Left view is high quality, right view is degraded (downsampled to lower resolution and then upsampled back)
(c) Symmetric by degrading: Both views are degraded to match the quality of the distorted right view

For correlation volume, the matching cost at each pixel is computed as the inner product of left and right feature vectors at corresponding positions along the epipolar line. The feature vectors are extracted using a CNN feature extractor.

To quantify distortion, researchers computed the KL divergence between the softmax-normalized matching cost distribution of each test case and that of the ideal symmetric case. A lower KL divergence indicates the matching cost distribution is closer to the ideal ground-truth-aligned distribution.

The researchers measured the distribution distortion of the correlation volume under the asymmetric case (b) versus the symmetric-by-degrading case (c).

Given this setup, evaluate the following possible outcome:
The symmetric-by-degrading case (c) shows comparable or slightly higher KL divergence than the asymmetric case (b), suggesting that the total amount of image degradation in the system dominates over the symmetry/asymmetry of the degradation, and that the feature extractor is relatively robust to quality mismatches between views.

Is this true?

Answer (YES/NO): NO